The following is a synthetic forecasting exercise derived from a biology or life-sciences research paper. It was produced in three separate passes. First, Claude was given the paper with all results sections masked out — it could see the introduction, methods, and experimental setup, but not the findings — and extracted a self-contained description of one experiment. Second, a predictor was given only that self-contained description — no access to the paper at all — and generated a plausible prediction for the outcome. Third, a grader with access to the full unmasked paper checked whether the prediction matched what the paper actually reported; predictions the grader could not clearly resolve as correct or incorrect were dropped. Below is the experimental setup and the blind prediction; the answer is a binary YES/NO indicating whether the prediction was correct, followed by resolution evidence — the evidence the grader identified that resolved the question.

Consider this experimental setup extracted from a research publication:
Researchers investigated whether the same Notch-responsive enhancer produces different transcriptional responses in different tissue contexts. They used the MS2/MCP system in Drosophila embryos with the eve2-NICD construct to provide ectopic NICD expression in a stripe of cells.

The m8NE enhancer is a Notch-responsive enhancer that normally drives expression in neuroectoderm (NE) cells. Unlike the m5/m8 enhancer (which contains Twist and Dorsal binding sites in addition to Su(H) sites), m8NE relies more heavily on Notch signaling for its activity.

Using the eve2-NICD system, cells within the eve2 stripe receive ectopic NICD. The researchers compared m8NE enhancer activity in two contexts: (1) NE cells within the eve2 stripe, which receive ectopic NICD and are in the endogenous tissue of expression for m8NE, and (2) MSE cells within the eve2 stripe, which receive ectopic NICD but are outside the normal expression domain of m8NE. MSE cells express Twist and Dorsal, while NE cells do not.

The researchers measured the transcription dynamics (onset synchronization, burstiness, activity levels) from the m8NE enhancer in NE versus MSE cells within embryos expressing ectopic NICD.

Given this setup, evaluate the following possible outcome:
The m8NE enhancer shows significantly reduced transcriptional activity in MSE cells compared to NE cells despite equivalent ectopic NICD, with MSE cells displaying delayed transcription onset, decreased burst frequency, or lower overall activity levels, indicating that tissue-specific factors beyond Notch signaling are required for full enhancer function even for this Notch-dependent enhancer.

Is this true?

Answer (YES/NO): YES